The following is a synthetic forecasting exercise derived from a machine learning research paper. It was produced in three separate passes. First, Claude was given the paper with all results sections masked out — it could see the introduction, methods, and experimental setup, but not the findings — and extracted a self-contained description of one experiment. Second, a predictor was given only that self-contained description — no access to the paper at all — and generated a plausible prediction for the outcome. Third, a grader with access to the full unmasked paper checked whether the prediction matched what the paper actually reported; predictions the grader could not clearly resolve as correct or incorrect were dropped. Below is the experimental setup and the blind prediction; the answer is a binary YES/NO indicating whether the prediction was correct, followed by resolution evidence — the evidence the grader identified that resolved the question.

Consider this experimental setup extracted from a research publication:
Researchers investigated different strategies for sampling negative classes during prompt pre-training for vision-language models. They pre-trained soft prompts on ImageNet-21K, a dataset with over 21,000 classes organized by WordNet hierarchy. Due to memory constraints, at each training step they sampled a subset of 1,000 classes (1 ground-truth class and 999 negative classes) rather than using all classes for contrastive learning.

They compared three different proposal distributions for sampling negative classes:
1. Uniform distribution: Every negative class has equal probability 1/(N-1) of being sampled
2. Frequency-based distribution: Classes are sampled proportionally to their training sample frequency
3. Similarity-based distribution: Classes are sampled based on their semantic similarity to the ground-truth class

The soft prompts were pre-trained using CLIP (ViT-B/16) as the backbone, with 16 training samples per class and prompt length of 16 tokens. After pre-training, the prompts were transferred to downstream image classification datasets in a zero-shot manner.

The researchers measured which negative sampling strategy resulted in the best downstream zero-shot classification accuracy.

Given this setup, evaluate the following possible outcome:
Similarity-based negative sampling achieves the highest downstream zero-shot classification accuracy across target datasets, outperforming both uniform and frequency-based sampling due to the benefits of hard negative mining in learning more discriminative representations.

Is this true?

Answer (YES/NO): NO